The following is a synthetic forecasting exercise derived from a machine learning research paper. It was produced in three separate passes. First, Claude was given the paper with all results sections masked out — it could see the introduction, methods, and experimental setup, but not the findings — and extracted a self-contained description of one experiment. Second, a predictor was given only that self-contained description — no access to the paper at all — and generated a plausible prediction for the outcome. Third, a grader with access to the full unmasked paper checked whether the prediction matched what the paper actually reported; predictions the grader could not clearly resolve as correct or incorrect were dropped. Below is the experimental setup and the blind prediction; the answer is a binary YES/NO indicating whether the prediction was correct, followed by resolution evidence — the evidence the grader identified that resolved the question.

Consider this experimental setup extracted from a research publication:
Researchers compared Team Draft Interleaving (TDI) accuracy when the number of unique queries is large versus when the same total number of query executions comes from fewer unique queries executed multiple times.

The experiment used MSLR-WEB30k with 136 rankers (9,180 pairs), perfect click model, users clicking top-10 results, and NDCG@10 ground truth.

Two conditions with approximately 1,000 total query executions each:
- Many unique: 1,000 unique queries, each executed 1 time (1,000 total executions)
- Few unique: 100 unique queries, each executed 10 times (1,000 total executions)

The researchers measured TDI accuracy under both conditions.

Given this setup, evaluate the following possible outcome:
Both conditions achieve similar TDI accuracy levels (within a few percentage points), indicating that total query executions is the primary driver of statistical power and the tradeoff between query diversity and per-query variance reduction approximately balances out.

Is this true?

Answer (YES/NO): NO